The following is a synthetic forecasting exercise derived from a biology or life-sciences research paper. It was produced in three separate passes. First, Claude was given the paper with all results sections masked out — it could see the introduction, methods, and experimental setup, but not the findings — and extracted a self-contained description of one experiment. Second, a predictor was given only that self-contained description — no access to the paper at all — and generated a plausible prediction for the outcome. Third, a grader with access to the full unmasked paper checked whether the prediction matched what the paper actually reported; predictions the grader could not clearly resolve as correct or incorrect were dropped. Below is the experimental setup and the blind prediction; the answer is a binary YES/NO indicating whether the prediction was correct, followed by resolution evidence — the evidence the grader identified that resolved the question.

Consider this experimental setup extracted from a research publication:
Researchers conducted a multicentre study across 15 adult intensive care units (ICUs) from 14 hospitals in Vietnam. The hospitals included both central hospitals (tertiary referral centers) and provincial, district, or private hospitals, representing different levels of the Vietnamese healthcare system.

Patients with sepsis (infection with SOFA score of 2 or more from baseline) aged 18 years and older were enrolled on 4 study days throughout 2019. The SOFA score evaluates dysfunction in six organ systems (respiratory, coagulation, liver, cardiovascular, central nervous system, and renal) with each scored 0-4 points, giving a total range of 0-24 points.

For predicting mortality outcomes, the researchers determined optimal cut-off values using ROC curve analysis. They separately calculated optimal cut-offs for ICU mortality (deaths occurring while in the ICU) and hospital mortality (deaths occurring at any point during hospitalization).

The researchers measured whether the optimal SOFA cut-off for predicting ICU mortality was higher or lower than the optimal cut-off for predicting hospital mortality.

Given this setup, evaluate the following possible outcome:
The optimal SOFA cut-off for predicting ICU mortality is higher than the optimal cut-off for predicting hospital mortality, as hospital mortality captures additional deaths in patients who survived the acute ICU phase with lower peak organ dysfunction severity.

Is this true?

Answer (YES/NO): YES